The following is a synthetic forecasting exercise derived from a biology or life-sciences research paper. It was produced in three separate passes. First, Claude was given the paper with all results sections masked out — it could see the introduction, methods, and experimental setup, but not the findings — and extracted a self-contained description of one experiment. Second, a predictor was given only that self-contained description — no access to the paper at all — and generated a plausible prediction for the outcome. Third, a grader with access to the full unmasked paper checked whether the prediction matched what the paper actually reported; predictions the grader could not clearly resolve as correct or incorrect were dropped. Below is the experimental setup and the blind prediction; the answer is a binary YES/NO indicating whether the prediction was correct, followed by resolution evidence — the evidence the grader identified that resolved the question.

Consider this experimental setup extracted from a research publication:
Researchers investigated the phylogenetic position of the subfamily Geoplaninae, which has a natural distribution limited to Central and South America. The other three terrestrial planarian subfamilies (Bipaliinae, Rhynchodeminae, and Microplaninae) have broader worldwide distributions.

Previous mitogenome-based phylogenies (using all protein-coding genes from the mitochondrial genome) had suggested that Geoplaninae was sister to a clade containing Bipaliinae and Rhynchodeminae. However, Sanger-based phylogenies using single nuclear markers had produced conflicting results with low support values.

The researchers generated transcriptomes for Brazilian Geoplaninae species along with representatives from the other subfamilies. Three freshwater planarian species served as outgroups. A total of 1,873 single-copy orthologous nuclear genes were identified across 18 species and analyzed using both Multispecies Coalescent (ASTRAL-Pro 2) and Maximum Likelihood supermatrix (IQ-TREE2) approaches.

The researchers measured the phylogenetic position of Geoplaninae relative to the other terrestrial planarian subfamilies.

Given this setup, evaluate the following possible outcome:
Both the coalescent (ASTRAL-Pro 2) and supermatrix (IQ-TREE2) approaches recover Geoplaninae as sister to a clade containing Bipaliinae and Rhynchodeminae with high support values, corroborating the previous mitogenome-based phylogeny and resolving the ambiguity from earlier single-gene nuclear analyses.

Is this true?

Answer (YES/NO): NO